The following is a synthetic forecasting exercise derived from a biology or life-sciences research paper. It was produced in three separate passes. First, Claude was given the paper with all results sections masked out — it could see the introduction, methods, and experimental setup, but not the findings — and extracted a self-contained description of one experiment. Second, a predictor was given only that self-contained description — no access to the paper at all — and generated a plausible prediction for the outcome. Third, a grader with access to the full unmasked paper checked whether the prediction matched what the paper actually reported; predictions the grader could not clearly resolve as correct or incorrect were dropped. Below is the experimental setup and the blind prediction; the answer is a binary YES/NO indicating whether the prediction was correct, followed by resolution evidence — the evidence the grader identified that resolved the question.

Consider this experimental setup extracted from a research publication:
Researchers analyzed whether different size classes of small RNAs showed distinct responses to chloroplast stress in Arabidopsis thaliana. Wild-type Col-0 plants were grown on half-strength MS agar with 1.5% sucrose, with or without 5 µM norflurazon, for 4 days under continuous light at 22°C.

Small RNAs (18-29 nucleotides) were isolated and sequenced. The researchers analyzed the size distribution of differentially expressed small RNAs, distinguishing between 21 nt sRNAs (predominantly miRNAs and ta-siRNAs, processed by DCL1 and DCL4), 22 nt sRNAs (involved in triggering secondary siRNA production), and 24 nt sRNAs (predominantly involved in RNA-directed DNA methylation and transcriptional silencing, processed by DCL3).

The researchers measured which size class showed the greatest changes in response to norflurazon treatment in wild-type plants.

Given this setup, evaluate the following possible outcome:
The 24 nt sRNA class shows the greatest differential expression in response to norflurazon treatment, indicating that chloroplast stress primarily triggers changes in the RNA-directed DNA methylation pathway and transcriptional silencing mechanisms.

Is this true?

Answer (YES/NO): NO